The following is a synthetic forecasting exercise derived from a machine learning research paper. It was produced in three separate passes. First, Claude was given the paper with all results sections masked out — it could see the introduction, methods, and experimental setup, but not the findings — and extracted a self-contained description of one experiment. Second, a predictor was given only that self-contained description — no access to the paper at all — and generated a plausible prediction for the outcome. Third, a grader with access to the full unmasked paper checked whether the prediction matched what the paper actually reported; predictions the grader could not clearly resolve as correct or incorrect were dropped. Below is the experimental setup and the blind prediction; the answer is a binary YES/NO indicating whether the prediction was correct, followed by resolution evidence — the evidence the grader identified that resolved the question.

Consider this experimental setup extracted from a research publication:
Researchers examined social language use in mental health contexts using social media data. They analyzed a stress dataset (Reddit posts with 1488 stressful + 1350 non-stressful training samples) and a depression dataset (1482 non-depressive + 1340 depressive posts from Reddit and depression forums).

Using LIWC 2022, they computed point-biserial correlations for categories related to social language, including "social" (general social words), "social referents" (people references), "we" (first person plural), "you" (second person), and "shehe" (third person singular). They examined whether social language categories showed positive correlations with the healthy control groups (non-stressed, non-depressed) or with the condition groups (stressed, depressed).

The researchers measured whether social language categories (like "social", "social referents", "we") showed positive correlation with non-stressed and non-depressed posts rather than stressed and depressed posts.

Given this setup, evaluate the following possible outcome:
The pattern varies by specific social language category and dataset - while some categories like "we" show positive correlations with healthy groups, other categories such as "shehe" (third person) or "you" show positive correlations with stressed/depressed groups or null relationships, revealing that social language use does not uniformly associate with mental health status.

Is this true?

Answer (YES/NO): NO